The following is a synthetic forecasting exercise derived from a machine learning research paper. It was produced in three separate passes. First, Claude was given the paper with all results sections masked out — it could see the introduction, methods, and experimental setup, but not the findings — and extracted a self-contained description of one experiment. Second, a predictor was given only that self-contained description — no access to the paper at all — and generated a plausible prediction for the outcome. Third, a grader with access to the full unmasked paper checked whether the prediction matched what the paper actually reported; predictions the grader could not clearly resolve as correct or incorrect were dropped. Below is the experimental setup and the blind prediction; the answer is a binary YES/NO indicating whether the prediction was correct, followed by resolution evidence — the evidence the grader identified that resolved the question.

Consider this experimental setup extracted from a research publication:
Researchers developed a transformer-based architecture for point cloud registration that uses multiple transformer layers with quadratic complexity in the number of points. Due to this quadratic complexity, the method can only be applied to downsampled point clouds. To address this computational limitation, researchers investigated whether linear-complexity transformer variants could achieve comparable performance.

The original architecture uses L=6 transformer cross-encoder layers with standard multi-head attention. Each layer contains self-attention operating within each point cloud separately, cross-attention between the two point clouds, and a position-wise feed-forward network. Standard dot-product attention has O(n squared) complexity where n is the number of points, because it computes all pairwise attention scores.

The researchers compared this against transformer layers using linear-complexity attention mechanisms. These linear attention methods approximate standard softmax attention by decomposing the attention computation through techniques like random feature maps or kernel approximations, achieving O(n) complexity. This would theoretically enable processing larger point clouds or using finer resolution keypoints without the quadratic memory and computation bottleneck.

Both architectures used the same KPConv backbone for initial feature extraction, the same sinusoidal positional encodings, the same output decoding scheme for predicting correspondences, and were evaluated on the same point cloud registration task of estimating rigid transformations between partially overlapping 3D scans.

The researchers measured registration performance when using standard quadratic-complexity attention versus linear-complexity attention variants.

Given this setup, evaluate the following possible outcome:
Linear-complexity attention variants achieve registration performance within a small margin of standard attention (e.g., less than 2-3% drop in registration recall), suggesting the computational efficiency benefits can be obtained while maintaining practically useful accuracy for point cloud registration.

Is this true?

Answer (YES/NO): NO